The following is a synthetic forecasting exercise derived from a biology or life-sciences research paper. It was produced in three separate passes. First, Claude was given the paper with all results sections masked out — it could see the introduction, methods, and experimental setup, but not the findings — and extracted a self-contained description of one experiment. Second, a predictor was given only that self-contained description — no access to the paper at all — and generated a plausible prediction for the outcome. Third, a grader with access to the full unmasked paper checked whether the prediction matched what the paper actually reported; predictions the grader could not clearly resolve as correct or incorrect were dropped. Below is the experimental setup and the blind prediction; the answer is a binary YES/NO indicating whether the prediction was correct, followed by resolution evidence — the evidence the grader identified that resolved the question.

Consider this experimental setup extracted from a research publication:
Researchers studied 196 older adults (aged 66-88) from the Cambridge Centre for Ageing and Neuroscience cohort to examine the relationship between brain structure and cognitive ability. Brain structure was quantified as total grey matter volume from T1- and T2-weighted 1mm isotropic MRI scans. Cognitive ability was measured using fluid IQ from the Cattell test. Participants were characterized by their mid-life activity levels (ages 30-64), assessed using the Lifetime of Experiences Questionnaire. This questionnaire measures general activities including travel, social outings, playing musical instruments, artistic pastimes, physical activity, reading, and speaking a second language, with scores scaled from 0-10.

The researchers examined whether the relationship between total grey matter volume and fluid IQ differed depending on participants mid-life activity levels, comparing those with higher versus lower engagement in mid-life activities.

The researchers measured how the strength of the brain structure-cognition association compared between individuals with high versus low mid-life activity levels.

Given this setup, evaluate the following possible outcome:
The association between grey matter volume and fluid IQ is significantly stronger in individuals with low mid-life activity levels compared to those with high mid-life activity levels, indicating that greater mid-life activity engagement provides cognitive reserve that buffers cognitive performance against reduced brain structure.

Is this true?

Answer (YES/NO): YES